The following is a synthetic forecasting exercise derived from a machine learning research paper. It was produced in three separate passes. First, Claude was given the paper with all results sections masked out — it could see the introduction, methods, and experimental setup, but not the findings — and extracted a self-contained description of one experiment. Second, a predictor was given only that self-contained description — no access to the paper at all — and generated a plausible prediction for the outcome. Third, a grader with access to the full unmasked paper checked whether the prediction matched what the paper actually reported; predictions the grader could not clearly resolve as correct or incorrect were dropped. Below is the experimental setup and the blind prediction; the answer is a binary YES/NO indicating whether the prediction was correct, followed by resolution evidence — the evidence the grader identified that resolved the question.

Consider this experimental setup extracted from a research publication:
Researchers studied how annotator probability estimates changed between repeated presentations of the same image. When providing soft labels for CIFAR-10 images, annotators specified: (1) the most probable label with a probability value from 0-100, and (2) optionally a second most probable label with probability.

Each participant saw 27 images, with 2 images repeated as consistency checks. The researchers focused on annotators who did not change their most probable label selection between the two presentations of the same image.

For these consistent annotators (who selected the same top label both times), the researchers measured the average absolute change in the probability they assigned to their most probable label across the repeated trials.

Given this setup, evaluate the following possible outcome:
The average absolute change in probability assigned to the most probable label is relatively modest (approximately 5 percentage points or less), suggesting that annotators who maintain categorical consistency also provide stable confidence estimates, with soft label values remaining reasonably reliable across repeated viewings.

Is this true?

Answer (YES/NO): NO